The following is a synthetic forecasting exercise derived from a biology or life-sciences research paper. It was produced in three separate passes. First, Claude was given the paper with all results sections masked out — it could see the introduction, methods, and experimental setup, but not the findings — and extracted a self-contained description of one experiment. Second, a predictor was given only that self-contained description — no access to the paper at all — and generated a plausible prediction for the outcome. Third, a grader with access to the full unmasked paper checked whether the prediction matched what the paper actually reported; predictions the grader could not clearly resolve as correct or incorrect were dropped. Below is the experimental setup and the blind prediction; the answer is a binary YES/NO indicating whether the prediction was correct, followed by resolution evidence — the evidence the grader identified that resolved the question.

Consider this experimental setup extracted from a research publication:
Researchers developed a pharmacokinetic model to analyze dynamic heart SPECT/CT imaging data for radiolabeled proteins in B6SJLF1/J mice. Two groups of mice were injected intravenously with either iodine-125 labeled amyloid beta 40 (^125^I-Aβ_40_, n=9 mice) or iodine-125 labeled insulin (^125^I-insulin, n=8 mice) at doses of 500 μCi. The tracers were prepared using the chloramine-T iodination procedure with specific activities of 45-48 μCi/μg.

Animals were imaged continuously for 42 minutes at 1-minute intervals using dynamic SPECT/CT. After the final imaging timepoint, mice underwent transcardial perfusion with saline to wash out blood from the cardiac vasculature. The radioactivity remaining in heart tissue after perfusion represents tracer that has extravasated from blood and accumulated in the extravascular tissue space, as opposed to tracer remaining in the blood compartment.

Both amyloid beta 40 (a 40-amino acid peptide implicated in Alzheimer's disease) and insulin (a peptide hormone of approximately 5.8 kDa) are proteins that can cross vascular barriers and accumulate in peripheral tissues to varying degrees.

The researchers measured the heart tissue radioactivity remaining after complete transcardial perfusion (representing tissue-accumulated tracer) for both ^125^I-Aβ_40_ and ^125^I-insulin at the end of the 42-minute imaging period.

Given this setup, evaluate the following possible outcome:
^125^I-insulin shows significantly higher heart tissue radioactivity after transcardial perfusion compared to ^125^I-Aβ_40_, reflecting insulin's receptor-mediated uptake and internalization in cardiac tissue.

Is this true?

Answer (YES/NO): NO